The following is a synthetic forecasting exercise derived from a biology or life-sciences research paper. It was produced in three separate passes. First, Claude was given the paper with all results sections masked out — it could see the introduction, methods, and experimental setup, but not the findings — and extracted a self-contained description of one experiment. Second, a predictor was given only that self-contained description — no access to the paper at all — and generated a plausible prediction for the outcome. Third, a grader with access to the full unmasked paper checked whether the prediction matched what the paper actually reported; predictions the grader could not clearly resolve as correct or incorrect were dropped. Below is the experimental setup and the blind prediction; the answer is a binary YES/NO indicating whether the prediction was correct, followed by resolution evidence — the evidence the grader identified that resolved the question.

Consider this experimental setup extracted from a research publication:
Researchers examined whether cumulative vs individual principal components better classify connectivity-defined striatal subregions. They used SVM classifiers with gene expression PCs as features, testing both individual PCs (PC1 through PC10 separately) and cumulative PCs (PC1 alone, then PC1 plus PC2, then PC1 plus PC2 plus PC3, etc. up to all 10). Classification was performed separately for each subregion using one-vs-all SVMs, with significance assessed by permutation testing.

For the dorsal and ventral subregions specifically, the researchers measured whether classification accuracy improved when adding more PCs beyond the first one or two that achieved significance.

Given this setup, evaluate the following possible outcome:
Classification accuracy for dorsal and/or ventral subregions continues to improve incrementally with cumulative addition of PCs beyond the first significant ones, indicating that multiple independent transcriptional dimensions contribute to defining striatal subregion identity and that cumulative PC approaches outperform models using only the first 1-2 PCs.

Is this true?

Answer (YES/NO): NO